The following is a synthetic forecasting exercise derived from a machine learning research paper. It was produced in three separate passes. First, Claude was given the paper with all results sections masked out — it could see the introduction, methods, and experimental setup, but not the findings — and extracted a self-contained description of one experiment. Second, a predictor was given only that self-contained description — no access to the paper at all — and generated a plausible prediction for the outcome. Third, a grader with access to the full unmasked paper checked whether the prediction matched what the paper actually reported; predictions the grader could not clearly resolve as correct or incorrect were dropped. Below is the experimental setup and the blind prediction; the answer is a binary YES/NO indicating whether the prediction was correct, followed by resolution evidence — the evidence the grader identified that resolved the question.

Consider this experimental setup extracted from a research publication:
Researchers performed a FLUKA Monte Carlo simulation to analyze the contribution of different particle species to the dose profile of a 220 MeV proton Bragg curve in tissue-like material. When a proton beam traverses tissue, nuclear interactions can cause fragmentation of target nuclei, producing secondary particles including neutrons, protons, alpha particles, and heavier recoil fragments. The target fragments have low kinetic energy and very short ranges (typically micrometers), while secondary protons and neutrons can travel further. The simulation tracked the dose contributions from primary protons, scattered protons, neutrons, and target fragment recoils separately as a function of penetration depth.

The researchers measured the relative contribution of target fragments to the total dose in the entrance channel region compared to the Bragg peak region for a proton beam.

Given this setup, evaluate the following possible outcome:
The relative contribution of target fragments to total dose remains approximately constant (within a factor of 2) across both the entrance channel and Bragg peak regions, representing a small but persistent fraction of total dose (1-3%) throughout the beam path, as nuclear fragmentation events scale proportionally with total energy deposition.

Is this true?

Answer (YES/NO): NO